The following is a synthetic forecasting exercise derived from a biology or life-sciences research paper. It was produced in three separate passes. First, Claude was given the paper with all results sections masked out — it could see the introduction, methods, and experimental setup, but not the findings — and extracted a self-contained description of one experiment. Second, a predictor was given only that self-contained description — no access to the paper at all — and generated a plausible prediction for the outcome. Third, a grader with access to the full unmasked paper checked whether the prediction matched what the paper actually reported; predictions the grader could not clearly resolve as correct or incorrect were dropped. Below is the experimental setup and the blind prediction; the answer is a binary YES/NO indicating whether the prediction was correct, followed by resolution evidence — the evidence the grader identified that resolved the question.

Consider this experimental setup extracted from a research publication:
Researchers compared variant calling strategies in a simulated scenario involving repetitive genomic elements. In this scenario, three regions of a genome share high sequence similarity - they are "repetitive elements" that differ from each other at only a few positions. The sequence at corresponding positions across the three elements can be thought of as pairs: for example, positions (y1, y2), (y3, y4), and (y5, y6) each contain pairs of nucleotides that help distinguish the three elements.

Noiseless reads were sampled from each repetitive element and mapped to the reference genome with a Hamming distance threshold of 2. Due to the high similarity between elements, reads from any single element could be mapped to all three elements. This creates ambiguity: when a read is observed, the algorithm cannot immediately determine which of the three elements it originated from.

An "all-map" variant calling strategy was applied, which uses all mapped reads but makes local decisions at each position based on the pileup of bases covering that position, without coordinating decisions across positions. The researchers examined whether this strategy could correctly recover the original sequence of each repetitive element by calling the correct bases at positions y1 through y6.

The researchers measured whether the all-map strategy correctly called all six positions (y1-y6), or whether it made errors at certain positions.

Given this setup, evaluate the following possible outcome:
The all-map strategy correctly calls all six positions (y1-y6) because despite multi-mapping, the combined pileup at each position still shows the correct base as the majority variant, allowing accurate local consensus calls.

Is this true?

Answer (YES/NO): NO